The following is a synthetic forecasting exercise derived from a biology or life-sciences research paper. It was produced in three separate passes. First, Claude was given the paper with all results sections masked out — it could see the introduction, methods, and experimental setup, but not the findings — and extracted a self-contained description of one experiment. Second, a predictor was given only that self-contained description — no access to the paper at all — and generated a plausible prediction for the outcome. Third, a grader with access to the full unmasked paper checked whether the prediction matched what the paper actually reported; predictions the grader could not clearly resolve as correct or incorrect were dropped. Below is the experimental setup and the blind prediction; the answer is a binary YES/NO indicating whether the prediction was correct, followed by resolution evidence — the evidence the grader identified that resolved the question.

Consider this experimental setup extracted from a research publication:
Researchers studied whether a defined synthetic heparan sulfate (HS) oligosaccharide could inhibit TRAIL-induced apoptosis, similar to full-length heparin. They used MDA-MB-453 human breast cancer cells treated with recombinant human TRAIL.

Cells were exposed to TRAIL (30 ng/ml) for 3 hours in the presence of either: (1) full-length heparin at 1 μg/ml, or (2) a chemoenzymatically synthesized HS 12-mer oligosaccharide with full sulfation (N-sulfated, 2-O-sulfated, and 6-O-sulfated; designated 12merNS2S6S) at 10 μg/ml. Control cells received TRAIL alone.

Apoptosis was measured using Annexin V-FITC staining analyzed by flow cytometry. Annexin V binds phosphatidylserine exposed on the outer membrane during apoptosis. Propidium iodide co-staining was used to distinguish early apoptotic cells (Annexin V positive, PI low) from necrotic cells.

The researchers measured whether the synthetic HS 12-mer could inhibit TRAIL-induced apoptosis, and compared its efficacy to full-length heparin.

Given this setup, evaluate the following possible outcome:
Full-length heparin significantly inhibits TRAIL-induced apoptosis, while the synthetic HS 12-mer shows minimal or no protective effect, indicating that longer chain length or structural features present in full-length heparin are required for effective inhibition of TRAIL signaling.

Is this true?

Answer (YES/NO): NO